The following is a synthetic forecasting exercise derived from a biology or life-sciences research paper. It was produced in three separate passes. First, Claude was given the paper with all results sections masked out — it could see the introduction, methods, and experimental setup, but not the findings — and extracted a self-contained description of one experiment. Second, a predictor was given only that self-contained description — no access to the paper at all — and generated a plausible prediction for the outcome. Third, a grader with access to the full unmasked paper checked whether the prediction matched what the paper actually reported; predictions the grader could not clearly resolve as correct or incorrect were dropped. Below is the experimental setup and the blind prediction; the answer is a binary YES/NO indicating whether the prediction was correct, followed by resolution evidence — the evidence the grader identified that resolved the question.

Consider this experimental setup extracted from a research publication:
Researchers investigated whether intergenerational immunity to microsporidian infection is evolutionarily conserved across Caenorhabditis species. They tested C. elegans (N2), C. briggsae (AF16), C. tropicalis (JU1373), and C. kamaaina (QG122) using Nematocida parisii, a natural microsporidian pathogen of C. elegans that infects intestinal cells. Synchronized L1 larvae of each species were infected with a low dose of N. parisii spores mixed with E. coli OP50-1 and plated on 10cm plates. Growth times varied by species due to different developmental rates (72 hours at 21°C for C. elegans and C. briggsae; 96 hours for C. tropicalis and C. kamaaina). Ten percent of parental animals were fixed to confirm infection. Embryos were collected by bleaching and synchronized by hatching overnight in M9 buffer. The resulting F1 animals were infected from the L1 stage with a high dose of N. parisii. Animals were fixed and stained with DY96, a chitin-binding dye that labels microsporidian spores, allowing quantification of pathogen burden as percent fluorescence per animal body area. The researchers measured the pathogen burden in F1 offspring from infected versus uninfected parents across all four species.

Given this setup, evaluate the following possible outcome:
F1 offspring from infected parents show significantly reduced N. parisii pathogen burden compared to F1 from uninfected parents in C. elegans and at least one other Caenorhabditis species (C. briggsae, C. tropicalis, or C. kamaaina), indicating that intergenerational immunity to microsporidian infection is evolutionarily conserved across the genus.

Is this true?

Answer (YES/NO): YES